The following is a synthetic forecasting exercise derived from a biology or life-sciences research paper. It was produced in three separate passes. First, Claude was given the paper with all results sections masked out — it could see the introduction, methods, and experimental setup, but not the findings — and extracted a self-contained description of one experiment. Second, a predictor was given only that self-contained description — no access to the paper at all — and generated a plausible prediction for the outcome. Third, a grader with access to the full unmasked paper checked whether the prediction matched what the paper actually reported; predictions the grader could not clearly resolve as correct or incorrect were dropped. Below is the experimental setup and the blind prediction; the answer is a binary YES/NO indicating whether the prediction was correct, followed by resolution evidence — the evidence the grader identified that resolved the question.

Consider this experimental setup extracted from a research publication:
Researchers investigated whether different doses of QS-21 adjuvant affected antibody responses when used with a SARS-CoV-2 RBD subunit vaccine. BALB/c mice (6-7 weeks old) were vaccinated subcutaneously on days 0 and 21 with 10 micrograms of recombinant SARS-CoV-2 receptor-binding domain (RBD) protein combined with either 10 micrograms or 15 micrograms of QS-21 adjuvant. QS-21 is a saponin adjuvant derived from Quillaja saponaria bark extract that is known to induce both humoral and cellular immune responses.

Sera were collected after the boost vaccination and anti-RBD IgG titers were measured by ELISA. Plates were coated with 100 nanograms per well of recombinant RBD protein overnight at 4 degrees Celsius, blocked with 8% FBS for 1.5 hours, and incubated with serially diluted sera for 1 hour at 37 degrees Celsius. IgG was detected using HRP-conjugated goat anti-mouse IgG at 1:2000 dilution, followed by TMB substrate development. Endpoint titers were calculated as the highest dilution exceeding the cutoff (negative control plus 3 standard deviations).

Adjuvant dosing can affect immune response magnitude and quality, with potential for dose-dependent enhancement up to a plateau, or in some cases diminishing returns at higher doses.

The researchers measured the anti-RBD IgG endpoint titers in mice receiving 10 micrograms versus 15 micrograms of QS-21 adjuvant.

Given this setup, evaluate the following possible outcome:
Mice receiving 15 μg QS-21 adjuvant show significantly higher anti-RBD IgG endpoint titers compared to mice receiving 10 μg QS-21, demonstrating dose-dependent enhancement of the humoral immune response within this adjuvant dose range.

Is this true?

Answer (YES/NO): NO